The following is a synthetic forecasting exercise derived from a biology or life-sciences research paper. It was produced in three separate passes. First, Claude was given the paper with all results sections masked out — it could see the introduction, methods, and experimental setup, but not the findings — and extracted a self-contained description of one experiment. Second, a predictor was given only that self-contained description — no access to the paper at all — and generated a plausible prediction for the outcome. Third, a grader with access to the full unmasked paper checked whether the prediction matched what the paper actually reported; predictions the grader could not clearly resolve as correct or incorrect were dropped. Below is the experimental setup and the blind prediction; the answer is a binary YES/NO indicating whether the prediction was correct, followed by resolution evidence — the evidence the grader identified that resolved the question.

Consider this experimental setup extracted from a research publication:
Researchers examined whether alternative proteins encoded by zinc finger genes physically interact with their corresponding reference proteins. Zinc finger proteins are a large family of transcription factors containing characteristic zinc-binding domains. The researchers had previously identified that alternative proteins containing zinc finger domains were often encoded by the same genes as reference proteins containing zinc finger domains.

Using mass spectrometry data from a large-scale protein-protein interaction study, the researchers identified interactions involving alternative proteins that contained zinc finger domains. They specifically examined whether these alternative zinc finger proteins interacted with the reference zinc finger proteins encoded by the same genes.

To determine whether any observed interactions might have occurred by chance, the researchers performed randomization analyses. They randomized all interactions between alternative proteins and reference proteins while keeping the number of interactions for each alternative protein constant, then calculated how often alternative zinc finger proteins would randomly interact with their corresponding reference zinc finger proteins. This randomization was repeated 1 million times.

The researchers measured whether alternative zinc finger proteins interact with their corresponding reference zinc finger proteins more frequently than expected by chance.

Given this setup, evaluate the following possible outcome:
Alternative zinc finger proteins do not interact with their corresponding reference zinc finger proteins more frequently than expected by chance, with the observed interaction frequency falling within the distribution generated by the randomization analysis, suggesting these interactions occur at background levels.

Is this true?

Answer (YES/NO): NO